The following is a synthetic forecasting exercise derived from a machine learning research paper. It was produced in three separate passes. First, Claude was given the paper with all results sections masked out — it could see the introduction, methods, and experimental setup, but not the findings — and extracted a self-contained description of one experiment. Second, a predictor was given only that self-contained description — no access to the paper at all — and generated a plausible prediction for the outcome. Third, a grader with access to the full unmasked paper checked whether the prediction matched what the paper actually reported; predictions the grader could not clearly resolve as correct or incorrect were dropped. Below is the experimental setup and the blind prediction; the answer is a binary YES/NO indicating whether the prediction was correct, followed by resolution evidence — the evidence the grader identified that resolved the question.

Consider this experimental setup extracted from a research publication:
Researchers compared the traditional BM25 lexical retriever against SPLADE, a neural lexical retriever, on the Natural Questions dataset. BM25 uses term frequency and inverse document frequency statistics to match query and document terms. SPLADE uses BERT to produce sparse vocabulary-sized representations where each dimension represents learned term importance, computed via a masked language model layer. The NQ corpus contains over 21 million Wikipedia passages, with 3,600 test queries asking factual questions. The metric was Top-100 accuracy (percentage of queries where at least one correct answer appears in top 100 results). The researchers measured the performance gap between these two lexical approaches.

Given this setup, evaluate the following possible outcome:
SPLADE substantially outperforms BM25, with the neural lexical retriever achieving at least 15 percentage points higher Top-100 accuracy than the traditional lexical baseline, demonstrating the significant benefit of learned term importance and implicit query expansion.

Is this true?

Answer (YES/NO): NO